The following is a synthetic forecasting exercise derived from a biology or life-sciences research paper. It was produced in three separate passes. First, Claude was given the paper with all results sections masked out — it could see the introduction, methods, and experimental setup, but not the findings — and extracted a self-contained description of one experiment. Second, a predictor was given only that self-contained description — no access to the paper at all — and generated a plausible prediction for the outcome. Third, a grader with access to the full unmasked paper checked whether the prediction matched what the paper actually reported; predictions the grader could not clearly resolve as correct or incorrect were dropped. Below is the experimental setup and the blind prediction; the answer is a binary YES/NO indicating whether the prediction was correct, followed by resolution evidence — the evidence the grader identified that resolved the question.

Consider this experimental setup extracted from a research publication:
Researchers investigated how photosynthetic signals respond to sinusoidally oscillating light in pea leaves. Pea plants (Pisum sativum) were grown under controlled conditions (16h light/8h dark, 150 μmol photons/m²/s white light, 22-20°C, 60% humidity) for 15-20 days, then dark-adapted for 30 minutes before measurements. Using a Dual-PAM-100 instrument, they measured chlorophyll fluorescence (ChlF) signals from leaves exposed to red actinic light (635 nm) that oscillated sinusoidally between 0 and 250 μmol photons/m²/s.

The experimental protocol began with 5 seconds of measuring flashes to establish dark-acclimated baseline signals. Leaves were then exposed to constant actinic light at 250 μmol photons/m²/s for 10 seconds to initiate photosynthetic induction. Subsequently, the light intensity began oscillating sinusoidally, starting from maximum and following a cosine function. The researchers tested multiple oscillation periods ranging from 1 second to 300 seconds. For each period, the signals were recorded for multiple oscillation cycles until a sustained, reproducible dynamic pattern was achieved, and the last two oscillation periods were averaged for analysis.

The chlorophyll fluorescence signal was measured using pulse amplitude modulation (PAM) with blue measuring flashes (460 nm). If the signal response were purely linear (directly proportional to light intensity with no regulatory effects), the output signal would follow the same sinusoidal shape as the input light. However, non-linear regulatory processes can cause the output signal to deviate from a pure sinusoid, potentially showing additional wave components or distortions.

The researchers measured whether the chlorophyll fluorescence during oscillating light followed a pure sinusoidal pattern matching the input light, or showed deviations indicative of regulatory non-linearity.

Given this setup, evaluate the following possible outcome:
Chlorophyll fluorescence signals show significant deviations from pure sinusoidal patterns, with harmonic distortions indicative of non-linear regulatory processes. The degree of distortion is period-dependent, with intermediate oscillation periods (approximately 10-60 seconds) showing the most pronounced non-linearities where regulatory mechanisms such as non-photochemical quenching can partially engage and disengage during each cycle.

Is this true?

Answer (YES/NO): NO